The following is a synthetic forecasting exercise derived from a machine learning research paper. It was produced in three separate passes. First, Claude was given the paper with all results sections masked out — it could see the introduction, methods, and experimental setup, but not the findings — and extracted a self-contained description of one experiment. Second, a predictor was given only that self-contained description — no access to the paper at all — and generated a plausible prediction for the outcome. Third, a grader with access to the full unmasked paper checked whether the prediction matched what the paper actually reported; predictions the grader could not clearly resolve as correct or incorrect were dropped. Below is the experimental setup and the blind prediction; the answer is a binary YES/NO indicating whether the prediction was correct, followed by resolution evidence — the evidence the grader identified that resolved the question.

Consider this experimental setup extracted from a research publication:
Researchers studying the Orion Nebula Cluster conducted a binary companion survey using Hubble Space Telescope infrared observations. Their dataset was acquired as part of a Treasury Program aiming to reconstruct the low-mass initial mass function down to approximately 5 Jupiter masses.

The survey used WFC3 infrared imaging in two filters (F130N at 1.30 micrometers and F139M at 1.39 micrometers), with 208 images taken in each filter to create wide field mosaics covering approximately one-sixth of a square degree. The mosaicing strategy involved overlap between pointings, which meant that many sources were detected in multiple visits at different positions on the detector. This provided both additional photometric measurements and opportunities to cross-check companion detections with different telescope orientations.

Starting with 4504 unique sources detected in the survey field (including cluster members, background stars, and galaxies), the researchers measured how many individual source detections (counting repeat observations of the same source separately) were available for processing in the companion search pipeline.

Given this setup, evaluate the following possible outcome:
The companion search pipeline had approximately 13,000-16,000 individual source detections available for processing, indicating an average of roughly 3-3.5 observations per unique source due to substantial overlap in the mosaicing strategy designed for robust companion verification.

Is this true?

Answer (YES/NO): NO